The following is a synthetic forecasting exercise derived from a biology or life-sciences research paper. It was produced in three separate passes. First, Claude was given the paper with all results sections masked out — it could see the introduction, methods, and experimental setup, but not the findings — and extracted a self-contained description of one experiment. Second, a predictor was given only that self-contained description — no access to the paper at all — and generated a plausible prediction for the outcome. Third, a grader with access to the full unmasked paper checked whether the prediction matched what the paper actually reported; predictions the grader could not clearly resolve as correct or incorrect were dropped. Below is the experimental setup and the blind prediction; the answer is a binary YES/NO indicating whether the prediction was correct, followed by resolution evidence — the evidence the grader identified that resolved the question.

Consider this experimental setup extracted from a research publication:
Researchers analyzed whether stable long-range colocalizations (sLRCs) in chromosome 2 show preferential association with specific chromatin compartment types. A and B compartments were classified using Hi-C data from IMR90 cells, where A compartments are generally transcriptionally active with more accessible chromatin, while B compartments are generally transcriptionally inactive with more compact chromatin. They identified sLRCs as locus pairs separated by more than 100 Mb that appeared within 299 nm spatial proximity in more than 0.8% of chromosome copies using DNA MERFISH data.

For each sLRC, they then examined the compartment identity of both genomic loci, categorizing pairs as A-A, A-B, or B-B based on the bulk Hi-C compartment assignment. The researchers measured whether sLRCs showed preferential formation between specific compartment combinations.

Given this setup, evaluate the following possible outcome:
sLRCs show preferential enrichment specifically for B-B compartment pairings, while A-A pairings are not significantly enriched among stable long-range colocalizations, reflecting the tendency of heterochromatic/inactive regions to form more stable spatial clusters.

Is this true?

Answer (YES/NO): NO